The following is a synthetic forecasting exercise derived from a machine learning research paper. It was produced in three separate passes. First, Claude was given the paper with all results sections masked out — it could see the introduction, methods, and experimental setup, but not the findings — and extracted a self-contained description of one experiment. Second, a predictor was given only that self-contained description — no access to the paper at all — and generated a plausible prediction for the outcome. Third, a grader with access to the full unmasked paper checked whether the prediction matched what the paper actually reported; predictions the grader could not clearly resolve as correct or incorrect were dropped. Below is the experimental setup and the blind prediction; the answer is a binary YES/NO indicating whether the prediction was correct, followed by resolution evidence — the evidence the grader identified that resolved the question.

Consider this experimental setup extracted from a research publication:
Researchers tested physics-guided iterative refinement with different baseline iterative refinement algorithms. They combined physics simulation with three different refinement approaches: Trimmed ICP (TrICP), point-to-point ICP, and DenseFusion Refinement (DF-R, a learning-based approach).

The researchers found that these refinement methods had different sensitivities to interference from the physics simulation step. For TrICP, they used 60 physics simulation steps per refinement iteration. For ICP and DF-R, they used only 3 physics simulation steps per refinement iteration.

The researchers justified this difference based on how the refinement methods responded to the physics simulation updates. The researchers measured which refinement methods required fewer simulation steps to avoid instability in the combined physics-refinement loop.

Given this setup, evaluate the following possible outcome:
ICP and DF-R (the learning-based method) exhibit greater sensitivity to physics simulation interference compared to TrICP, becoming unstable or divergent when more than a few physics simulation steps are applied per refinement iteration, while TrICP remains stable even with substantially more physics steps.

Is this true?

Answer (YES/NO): YES